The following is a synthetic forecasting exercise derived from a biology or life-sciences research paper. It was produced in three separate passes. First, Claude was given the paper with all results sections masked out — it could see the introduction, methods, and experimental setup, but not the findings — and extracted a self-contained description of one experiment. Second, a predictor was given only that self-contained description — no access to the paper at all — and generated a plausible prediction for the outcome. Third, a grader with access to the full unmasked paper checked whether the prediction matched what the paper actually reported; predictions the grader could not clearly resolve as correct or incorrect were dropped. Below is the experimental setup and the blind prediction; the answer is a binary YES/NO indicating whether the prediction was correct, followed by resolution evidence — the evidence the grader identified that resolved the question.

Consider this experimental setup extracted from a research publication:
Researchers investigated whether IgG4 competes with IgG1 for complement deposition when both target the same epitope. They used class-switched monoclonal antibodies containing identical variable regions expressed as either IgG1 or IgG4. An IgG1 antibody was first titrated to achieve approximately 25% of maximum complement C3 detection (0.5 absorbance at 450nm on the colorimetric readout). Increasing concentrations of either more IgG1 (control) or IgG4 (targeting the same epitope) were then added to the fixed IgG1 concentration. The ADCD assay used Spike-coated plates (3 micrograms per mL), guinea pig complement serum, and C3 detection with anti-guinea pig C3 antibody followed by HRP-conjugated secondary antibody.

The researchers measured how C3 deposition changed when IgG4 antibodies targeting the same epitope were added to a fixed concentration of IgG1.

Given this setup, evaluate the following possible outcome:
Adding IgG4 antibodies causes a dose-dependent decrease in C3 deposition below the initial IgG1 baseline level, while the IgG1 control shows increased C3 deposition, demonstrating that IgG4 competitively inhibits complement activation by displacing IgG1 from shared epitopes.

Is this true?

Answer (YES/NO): YES